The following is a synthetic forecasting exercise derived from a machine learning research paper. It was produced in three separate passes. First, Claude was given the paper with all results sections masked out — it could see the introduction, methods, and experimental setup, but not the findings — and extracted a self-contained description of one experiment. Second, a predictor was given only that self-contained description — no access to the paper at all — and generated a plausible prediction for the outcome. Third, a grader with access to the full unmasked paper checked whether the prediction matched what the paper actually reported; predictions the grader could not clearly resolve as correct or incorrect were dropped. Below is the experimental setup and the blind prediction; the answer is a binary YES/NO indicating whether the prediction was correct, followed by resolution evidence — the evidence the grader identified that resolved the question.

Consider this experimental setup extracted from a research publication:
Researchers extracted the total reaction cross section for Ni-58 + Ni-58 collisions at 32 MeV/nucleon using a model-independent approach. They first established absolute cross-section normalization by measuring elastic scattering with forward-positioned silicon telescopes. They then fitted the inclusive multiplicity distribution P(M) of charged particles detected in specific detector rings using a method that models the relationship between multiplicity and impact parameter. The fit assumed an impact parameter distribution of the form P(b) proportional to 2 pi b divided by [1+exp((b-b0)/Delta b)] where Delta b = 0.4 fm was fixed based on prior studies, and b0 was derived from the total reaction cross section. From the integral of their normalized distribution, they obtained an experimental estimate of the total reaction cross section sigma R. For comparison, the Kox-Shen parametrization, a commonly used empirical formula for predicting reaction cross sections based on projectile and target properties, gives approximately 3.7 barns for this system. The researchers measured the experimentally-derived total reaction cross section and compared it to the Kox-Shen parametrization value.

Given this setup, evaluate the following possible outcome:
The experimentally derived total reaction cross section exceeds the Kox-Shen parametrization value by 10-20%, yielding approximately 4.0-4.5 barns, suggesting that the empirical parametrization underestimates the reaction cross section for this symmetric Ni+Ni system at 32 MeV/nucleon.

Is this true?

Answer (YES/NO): NO